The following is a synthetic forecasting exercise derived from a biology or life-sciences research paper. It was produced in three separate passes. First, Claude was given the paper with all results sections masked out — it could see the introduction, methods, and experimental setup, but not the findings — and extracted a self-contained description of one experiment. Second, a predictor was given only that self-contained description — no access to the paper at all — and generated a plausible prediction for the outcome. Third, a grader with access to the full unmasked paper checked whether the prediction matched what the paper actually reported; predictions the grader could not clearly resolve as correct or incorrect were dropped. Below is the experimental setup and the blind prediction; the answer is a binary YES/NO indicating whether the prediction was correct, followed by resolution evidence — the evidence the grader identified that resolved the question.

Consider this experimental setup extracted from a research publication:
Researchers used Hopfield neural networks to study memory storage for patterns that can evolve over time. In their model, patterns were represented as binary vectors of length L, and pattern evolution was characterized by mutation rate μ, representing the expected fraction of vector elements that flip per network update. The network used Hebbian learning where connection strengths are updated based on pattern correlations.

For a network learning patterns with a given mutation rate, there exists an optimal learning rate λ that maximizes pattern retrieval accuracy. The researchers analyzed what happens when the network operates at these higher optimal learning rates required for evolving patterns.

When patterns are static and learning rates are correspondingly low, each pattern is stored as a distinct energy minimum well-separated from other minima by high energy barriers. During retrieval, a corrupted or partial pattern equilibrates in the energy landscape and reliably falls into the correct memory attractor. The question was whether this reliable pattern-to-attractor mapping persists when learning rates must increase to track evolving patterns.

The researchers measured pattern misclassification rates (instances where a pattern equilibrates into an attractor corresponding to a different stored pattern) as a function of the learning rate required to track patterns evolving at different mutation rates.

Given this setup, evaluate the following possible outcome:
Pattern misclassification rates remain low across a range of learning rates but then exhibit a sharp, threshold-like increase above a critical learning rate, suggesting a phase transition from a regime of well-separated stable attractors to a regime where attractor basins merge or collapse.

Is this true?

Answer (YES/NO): NO